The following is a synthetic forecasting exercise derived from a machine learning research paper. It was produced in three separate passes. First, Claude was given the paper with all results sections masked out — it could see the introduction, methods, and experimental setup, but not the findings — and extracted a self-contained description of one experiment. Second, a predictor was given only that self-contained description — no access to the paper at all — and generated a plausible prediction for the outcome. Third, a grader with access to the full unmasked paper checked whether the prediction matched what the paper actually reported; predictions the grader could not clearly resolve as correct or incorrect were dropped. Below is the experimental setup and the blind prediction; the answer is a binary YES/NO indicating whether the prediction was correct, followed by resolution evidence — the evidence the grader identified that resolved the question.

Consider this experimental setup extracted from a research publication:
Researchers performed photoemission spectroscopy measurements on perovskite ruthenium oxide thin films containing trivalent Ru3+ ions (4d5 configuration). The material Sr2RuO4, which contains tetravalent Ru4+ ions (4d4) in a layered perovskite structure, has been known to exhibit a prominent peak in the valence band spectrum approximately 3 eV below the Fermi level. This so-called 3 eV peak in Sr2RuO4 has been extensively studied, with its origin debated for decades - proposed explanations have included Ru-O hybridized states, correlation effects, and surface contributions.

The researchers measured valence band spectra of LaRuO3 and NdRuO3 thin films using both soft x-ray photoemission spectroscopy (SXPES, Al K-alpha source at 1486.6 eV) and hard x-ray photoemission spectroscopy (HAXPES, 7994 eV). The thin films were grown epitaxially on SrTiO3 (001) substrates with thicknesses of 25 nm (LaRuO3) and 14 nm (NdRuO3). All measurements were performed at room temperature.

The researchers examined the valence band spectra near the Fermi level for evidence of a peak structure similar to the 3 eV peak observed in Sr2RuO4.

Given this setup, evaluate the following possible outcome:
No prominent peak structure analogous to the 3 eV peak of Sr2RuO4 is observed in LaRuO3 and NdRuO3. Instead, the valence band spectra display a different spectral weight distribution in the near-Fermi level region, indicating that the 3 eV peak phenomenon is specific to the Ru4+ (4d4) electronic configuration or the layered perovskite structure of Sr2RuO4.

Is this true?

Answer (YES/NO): NO